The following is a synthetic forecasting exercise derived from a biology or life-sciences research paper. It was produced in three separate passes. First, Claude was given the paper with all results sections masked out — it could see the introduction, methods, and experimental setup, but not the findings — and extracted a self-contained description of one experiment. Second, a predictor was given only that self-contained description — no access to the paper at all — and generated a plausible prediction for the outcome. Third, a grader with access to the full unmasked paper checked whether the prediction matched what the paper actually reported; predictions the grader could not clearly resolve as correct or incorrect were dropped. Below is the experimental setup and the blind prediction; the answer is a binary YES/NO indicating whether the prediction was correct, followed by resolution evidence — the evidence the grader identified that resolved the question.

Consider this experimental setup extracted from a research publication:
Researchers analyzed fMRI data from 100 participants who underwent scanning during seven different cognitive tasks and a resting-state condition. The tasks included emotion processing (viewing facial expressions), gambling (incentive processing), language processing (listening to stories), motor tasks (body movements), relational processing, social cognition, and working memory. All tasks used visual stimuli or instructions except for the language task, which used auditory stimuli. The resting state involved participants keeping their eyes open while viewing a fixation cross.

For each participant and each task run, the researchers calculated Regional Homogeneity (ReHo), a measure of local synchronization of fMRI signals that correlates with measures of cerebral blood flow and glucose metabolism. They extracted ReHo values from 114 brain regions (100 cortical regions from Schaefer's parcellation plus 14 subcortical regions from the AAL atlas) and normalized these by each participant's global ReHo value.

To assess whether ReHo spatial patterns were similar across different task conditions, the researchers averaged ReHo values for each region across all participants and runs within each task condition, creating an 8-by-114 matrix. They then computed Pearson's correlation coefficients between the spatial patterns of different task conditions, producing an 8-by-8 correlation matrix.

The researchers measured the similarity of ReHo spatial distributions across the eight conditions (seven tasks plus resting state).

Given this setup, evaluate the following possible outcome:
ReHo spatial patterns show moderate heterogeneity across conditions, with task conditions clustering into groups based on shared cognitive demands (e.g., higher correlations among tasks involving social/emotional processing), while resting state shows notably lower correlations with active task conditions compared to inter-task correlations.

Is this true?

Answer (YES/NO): NO